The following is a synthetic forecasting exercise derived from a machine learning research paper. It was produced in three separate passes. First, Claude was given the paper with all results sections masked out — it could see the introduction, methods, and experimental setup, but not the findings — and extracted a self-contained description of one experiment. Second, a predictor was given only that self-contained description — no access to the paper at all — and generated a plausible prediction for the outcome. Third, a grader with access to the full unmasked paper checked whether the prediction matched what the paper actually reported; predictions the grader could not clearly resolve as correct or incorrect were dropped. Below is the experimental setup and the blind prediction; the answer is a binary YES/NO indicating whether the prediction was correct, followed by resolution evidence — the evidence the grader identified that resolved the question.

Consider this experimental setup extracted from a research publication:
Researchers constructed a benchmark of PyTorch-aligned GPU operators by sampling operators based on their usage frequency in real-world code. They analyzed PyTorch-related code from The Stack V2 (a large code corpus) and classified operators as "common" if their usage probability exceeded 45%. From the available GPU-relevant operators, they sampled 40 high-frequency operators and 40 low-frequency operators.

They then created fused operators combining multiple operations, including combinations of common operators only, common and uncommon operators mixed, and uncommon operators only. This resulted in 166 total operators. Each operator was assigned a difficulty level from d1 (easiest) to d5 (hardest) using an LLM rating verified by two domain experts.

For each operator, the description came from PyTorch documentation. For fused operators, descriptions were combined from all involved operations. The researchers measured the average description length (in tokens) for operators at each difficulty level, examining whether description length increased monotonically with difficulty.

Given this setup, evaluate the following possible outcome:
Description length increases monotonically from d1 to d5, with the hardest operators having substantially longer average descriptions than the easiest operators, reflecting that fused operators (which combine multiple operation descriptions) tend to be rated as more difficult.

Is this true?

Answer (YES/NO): NO